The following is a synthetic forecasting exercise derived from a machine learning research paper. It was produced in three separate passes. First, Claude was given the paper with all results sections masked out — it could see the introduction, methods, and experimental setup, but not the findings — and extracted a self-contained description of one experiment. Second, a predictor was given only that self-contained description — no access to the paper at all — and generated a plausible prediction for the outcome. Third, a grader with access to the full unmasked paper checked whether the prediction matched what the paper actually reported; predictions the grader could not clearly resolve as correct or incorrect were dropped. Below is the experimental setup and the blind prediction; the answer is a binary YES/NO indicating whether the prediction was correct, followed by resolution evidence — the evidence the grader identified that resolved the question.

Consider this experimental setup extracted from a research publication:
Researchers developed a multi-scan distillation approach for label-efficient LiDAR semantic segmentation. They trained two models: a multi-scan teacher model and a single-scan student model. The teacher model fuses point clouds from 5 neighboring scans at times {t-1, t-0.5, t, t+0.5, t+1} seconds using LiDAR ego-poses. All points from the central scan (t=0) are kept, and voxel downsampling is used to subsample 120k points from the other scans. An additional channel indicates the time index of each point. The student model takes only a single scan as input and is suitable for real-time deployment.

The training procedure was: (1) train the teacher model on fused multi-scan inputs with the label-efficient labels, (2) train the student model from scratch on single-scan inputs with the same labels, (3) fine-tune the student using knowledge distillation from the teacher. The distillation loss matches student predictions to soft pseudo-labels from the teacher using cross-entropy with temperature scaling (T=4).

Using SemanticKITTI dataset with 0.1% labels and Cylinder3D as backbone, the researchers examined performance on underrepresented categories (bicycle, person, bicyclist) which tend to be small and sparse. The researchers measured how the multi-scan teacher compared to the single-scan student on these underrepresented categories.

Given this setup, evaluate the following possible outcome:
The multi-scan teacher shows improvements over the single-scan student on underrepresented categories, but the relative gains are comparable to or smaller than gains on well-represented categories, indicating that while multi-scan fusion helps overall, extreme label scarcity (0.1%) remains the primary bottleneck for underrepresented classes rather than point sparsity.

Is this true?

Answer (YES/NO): NO